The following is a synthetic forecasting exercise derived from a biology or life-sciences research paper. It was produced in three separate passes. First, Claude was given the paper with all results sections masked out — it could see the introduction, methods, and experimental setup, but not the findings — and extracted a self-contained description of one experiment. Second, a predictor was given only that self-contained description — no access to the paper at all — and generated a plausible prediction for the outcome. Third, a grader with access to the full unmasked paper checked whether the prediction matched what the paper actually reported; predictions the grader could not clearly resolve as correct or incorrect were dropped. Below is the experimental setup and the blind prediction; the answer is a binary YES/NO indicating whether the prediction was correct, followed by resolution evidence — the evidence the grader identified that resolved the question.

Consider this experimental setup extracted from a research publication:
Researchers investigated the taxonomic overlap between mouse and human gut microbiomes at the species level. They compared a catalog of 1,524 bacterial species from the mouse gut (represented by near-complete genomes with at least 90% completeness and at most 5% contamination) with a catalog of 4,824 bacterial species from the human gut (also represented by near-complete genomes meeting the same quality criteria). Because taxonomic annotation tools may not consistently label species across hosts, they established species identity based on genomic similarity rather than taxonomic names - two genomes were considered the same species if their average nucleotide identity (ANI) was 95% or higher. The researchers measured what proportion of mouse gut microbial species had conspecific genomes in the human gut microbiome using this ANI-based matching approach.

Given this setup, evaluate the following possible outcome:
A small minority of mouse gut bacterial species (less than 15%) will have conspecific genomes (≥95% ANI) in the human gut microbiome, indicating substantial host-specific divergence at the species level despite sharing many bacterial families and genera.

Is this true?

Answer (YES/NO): YES